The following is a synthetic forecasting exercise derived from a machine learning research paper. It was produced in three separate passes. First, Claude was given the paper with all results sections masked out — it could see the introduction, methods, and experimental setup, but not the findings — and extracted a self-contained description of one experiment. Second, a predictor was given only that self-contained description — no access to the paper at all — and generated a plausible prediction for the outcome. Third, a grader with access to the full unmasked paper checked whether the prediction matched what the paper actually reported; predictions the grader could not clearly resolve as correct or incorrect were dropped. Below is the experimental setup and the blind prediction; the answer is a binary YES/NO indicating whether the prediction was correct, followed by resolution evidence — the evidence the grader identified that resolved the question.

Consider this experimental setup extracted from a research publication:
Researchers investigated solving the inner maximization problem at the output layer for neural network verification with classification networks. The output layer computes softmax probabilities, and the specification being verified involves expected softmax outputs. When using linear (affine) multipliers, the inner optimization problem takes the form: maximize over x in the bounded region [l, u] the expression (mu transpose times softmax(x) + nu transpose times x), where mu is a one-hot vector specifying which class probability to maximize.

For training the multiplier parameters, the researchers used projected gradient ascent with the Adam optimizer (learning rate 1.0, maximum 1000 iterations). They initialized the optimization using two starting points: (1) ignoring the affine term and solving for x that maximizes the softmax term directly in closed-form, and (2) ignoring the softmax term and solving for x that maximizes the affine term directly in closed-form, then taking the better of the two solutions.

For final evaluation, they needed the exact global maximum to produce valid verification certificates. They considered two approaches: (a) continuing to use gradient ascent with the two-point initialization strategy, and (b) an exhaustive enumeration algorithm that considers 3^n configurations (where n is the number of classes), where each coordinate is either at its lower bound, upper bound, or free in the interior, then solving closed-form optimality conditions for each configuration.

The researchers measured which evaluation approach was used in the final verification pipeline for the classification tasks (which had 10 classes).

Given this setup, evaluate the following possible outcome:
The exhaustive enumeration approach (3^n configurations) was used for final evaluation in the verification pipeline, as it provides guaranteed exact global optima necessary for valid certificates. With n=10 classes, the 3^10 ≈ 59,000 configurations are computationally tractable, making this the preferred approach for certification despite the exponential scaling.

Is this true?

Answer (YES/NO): YES